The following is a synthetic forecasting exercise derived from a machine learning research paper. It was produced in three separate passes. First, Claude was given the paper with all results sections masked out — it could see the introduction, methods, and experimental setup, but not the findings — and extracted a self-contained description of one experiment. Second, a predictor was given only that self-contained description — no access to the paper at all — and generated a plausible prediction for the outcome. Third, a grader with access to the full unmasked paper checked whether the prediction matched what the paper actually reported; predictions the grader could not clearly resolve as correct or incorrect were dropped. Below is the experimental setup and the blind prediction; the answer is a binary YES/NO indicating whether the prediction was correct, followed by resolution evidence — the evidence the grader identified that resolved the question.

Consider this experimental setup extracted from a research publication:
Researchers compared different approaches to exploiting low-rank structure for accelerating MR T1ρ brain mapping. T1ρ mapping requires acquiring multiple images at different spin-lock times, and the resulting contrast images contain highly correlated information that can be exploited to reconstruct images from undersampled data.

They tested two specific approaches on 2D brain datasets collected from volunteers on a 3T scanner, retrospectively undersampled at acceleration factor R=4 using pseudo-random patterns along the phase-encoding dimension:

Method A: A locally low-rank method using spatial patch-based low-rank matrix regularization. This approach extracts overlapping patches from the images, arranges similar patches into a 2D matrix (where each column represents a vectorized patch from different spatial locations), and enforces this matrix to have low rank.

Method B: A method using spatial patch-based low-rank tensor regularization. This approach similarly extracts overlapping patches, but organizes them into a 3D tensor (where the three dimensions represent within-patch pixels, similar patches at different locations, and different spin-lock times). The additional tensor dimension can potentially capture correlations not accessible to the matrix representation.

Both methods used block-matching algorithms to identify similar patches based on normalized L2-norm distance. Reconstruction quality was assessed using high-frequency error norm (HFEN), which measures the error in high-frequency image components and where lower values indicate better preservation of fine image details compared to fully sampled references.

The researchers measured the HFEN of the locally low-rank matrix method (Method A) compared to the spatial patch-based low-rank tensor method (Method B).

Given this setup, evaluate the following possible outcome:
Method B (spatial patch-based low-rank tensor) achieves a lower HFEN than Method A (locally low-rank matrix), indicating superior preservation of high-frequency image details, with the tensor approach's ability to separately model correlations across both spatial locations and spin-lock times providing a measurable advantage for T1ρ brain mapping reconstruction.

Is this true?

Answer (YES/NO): YES